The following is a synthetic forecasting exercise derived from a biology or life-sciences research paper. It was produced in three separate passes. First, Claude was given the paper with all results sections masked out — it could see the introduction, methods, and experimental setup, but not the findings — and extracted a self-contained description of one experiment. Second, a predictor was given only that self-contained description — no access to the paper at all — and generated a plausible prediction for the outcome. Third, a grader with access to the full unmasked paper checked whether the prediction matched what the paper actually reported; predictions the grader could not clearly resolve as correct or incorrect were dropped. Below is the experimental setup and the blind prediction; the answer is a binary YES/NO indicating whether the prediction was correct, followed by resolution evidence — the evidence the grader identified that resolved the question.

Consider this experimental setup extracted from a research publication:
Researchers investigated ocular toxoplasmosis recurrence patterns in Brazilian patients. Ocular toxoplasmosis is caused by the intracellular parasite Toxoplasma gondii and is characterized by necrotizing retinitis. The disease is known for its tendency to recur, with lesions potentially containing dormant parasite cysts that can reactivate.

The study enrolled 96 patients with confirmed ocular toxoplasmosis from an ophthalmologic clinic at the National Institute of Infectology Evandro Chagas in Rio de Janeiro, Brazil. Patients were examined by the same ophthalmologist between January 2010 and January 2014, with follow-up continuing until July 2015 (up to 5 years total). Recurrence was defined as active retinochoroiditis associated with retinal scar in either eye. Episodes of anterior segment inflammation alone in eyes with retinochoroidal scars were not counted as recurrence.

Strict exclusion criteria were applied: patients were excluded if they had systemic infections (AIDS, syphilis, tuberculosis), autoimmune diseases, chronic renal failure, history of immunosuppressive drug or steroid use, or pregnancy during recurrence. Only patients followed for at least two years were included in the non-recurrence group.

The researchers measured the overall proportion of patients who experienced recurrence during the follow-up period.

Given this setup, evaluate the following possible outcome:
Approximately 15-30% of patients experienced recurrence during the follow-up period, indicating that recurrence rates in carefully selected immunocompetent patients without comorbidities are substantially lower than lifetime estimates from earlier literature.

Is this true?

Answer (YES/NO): NO